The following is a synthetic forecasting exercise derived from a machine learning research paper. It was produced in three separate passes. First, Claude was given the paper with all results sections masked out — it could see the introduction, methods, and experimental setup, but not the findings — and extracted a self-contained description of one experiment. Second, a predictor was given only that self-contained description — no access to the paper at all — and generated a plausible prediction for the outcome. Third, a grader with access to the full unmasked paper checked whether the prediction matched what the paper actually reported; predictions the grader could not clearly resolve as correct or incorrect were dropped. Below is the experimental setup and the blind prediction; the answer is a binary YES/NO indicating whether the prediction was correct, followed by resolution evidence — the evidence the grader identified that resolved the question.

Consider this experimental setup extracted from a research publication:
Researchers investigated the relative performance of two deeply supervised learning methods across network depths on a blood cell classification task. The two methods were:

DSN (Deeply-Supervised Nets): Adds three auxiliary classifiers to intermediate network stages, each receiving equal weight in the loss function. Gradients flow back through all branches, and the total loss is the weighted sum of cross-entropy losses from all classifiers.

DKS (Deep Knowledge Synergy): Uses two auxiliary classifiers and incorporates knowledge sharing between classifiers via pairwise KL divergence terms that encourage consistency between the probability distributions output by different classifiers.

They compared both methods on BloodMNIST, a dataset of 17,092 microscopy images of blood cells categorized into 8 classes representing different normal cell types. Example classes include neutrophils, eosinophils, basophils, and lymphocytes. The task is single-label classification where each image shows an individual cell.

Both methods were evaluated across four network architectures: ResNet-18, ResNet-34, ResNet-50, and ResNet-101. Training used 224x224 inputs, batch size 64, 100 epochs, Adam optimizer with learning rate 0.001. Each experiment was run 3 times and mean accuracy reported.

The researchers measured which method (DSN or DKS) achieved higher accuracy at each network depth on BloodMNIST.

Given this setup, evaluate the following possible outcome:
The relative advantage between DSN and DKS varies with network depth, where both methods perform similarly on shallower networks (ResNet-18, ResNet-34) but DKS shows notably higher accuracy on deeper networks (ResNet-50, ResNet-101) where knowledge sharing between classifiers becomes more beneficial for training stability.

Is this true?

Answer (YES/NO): NO